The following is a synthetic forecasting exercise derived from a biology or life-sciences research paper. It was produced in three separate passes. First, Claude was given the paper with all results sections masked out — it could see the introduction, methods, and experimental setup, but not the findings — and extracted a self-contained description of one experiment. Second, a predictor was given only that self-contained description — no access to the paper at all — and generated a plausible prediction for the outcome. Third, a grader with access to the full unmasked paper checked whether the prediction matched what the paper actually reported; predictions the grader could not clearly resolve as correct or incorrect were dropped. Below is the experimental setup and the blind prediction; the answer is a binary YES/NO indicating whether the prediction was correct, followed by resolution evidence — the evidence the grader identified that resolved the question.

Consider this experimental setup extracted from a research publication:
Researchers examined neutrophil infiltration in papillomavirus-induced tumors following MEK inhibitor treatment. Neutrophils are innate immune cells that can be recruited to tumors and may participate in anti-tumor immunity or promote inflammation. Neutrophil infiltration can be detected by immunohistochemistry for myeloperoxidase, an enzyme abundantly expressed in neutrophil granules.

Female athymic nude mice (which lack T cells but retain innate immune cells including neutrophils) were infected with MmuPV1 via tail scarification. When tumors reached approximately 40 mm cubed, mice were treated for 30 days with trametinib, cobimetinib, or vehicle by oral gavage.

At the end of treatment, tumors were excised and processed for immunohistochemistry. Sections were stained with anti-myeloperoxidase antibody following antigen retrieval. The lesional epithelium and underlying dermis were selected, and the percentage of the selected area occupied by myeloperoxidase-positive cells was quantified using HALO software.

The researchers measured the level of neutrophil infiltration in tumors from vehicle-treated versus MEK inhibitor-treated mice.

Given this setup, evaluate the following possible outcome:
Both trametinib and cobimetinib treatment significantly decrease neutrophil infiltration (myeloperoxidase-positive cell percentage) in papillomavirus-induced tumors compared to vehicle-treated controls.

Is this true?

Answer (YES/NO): NO